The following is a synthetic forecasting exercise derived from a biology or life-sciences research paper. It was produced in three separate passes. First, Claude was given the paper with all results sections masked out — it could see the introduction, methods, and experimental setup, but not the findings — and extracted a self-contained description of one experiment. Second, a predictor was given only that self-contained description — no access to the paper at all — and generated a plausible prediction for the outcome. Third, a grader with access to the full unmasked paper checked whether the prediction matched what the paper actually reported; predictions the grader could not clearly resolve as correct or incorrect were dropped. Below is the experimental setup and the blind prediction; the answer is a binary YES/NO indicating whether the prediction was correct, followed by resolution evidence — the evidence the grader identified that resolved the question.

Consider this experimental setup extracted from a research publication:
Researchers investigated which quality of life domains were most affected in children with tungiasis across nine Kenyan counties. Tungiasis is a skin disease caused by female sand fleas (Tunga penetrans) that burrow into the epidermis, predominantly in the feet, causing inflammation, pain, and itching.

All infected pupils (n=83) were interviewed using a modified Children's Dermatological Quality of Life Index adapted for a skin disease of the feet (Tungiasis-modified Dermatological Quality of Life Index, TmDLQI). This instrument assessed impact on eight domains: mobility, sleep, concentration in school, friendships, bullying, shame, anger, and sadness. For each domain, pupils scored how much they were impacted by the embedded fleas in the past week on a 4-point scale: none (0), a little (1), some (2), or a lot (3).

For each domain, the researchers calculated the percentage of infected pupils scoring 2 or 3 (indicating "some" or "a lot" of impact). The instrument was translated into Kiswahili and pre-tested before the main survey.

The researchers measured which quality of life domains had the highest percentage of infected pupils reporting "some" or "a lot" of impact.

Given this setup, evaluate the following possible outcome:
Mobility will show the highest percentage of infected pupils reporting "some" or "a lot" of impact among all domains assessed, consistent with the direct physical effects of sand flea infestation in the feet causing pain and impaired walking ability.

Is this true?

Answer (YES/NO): NO